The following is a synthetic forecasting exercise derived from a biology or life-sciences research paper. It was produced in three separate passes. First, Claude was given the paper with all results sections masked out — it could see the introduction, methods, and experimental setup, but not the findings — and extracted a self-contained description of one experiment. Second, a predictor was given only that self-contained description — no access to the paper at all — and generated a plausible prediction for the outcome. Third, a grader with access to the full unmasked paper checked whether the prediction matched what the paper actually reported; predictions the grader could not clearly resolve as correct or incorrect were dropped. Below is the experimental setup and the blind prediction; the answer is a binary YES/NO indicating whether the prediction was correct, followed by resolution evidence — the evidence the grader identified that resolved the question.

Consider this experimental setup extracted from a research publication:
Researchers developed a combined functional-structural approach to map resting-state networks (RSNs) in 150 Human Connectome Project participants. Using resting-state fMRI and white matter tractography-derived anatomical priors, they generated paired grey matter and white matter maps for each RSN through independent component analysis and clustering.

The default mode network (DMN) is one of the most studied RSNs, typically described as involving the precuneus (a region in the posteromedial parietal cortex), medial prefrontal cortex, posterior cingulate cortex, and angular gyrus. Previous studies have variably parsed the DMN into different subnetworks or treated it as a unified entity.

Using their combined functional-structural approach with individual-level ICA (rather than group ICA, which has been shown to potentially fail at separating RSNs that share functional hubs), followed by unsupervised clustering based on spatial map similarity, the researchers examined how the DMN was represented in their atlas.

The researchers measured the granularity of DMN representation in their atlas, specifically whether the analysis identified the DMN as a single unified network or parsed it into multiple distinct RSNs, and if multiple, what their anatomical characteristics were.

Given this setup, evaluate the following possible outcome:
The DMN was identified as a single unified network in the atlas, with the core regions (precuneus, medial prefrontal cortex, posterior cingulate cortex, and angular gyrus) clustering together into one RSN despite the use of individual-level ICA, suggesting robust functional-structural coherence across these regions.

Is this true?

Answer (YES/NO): NO